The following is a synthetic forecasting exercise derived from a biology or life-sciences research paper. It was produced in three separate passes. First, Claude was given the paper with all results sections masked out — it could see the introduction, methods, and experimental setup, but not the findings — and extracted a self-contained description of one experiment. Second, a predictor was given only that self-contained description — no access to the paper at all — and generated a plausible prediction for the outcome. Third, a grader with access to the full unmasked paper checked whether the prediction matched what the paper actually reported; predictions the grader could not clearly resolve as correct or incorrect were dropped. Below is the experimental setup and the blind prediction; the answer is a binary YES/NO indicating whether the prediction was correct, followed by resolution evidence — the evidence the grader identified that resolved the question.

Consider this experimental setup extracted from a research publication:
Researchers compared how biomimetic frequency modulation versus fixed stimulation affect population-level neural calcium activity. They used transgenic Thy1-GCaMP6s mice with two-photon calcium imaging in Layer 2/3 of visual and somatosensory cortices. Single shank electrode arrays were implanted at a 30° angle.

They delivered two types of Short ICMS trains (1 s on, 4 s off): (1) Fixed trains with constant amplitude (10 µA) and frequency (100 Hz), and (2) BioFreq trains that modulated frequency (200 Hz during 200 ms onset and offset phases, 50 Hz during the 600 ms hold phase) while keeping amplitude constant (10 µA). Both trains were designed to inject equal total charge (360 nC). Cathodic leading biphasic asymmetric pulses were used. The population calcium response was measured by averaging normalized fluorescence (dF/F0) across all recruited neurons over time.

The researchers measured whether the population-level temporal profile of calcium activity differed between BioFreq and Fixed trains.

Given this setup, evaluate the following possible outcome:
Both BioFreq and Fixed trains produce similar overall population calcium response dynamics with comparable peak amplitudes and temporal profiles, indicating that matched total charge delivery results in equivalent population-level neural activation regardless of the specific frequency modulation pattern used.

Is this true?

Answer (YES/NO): NO